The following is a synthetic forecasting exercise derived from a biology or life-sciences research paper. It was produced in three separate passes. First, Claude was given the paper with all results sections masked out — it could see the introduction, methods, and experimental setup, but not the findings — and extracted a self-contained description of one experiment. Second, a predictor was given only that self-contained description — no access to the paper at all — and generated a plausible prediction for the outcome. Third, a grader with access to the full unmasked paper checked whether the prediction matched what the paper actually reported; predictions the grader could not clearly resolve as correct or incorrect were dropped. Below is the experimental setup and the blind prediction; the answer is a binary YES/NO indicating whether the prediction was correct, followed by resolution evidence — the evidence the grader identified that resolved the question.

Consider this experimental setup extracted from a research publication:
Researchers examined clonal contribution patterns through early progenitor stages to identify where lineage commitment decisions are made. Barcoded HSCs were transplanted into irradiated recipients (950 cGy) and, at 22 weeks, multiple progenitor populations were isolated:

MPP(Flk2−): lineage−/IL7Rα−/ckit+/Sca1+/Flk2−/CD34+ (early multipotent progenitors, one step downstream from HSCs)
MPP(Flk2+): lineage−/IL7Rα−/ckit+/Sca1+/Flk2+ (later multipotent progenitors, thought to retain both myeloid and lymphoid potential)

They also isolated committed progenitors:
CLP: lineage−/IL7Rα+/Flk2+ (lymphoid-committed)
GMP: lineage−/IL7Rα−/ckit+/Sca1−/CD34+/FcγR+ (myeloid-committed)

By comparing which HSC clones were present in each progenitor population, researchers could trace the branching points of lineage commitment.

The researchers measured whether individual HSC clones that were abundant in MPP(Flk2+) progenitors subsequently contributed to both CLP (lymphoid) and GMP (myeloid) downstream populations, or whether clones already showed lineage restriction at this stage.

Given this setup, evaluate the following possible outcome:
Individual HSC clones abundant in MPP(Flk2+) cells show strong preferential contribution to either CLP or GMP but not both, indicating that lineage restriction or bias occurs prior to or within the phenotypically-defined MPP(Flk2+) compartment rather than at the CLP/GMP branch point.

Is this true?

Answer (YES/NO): NO